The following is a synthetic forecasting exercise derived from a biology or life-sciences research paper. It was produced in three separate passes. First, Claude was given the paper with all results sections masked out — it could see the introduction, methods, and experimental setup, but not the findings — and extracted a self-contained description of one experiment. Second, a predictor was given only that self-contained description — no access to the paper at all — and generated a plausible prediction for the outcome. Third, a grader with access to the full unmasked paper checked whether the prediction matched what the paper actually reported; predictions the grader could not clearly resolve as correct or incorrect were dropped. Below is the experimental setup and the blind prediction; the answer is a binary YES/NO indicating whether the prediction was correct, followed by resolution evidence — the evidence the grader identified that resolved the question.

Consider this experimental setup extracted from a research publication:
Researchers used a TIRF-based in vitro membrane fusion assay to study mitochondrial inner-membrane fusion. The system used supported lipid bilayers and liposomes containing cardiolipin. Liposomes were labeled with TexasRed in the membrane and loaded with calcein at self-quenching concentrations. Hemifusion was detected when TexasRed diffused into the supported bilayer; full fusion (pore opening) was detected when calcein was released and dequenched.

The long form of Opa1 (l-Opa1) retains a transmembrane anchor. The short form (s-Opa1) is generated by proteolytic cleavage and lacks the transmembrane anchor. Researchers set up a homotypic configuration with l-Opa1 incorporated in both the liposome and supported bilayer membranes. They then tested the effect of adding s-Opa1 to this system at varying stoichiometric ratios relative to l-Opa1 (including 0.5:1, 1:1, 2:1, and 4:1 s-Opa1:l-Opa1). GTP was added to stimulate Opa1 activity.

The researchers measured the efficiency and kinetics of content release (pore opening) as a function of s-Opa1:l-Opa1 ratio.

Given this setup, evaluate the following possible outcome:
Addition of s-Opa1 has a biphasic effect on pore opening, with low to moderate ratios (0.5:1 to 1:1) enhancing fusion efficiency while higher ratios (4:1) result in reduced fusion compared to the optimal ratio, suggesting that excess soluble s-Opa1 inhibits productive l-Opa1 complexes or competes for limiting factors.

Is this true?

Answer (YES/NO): YES